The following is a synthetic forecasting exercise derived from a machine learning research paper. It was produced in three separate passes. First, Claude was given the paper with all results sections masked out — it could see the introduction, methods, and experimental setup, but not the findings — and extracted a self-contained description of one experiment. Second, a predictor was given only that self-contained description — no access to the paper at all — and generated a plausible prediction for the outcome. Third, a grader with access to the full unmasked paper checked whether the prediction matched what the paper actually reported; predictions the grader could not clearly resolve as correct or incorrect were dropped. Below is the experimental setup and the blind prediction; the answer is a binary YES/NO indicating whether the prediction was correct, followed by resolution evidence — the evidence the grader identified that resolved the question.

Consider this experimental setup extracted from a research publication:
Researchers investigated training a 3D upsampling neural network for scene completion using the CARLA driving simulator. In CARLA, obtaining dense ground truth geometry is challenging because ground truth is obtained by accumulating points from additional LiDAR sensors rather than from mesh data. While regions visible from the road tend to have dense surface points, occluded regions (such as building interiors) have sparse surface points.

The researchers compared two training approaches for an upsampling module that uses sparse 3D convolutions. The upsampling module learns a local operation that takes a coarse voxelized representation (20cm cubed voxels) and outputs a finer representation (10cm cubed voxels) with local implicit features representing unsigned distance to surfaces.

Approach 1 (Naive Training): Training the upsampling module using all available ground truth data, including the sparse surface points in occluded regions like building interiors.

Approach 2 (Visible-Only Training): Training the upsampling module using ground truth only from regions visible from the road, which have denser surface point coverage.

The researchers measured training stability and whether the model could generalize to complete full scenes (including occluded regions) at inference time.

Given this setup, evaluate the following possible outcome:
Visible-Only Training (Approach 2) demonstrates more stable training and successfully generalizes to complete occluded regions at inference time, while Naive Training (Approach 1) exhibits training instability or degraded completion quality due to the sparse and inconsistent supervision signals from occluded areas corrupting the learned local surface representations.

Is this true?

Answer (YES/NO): YES